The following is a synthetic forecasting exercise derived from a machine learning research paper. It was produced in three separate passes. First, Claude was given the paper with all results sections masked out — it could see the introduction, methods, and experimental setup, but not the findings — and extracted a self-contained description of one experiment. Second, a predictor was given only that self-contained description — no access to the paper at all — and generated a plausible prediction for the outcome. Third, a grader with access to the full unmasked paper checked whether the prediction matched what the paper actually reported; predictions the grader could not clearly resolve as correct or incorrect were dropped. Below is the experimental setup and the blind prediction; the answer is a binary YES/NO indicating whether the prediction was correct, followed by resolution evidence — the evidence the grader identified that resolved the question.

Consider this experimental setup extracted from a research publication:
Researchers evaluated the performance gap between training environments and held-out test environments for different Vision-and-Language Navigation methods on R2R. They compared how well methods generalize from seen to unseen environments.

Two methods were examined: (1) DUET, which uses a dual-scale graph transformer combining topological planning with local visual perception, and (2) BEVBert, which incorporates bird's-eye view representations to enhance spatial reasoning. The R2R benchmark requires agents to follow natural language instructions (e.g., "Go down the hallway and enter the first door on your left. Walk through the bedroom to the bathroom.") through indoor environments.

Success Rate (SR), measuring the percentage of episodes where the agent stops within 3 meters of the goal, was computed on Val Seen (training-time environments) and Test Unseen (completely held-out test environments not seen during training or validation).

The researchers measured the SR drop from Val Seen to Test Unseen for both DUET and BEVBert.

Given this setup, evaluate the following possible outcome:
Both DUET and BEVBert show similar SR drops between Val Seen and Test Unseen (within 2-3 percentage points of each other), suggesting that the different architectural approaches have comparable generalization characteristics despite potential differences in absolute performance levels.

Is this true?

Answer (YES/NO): YES